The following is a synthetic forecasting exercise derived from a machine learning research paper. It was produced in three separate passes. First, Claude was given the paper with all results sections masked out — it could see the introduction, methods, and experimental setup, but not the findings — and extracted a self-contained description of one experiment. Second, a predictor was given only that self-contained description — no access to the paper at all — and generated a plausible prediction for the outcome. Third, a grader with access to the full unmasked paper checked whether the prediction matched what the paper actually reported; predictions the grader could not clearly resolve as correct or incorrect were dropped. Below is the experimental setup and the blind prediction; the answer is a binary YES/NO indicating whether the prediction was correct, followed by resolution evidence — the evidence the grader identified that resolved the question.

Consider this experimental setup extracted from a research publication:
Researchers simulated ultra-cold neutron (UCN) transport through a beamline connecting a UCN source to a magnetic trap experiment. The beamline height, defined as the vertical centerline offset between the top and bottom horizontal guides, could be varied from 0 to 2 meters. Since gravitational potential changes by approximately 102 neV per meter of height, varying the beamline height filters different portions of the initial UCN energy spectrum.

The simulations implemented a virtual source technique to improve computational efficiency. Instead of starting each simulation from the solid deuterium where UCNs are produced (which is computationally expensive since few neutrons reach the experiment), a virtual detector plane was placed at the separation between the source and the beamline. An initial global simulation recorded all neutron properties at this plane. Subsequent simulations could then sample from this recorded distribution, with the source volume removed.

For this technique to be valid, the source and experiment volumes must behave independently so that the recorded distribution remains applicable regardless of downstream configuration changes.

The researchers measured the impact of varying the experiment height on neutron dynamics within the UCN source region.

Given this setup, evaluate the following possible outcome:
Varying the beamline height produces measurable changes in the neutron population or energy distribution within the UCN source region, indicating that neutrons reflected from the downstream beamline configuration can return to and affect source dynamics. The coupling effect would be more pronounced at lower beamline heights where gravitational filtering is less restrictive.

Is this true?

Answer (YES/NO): NO